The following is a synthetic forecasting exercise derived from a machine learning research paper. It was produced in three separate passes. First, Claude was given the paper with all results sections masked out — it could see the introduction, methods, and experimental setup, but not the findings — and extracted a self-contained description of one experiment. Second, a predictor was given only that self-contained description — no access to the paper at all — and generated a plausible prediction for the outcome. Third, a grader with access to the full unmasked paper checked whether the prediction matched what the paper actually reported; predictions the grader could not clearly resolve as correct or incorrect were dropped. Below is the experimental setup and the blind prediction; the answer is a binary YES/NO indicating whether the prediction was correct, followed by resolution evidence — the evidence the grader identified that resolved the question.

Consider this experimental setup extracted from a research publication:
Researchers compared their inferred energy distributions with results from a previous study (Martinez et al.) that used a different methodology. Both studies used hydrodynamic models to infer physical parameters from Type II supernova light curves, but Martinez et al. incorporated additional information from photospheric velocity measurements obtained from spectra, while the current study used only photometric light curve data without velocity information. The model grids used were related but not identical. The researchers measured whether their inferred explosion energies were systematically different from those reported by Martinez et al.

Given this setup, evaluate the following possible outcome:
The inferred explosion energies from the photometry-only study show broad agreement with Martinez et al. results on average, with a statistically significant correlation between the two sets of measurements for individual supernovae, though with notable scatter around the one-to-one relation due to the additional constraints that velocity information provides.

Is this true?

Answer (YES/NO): NO